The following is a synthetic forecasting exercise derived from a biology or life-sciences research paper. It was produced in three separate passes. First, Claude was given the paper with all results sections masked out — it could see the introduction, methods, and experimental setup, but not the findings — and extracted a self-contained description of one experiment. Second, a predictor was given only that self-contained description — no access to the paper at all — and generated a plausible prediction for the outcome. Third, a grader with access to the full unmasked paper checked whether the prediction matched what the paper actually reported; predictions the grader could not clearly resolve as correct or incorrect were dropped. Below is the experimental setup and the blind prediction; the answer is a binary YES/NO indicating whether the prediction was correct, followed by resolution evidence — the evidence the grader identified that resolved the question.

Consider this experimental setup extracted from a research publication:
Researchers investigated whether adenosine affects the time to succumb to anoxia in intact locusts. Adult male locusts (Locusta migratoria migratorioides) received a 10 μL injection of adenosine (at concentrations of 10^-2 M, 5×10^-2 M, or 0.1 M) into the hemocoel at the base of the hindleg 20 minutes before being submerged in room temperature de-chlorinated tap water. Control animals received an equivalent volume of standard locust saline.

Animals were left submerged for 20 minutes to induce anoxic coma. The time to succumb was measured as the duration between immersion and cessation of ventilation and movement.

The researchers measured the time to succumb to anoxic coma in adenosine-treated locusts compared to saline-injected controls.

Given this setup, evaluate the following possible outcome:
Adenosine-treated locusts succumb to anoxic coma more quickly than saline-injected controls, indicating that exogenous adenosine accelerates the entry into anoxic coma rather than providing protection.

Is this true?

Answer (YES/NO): NO